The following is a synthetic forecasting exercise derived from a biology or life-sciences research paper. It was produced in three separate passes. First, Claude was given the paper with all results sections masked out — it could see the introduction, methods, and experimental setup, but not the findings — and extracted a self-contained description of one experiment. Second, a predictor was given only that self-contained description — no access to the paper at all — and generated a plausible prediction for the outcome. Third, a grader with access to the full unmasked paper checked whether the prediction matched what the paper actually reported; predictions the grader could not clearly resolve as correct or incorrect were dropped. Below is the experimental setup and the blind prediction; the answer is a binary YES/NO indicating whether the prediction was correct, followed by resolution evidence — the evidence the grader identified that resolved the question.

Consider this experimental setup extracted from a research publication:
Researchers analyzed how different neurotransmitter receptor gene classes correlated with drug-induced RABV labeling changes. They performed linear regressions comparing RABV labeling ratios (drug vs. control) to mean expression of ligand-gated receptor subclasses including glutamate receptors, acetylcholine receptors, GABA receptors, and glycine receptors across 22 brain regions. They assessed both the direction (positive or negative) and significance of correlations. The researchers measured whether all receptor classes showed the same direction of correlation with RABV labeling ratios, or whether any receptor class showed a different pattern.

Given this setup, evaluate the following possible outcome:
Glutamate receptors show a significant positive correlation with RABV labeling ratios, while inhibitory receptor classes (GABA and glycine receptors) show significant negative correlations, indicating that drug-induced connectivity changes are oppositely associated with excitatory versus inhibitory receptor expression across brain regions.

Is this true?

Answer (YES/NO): NO